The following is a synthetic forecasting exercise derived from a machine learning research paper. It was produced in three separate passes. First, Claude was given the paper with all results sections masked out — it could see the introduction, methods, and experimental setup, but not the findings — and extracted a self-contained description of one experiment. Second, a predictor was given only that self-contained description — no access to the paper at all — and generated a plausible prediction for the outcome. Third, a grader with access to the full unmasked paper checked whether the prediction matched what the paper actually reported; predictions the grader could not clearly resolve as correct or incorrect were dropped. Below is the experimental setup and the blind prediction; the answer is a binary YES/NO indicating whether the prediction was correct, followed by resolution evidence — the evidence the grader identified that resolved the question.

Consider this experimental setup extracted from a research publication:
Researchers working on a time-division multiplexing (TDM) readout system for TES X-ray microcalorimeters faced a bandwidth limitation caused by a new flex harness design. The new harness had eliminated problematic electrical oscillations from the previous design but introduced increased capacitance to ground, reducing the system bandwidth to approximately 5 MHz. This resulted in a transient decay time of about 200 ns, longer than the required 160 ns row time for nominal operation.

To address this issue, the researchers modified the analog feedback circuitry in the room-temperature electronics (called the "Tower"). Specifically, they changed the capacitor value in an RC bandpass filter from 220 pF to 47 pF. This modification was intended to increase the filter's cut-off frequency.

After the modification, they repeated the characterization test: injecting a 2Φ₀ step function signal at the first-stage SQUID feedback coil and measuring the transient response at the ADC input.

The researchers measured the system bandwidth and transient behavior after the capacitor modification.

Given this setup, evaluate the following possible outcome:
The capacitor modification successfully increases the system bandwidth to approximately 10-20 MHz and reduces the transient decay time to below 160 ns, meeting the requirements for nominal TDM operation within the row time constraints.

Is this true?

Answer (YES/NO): NO